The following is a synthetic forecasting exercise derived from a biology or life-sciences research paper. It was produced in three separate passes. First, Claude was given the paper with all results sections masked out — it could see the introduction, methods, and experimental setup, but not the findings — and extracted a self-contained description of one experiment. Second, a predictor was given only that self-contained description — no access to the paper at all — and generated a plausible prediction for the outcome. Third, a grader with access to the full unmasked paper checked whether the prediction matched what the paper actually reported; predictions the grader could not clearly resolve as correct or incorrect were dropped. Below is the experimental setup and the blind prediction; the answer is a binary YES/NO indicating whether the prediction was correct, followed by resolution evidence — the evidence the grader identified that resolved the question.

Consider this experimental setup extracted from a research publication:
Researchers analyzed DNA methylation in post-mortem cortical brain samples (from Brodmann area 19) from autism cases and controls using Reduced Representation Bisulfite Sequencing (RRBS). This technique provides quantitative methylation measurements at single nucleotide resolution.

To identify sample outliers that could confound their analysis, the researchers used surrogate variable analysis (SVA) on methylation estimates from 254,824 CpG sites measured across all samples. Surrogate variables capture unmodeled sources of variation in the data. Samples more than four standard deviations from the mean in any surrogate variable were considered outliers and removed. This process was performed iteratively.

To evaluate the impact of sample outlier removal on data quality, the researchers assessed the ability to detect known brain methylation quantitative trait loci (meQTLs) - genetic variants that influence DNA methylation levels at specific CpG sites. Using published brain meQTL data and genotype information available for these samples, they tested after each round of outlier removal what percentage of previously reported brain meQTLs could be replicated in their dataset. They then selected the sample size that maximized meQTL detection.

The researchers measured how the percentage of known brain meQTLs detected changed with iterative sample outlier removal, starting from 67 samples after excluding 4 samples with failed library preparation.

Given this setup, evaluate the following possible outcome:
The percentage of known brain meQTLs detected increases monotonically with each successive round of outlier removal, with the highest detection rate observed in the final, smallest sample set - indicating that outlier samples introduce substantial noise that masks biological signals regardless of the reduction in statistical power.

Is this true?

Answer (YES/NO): NO